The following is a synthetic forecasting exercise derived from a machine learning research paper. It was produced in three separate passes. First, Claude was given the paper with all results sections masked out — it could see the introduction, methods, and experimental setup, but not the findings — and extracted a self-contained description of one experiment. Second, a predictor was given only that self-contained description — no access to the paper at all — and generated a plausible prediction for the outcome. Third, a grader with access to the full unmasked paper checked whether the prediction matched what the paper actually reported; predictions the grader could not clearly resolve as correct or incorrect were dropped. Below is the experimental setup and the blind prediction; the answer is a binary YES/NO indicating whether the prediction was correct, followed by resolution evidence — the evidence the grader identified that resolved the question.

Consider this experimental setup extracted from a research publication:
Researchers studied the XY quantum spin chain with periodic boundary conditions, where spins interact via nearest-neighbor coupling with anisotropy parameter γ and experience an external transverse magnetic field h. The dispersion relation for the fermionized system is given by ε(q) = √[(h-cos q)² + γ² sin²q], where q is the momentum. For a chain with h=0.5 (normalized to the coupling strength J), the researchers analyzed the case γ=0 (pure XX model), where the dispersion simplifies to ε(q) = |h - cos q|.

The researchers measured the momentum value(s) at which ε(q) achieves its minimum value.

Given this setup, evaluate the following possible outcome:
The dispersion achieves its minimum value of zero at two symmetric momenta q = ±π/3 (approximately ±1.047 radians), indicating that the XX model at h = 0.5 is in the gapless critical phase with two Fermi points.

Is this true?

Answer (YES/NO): YES